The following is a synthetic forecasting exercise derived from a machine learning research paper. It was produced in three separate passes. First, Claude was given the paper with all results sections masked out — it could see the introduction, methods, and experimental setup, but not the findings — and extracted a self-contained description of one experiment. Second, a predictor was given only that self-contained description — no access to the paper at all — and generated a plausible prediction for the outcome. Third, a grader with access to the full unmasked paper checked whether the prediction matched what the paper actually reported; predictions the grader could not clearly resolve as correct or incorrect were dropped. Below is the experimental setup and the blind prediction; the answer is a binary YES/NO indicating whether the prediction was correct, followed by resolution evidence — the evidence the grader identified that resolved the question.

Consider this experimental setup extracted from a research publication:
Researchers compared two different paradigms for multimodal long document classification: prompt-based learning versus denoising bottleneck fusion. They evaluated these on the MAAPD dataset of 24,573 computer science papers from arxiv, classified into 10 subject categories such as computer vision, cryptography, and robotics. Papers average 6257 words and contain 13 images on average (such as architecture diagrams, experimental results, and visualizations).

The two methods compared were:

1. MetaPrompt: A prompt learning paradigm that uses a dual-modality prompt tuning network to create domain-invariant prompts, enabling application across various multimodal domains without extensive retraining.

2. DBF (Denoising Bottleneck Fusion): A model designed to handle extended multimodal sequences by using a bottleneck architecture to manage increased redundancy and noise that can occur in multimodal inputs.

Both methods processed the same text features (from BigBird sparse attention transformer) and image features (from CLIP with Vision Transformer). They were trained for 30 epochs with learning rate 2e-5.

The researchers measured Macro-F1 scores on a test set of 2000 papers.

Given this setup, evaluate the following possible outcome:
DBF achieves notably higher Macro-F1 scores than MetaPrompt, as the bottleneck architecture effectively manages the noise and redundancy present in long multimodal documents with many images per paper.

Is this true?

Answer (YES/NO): YES